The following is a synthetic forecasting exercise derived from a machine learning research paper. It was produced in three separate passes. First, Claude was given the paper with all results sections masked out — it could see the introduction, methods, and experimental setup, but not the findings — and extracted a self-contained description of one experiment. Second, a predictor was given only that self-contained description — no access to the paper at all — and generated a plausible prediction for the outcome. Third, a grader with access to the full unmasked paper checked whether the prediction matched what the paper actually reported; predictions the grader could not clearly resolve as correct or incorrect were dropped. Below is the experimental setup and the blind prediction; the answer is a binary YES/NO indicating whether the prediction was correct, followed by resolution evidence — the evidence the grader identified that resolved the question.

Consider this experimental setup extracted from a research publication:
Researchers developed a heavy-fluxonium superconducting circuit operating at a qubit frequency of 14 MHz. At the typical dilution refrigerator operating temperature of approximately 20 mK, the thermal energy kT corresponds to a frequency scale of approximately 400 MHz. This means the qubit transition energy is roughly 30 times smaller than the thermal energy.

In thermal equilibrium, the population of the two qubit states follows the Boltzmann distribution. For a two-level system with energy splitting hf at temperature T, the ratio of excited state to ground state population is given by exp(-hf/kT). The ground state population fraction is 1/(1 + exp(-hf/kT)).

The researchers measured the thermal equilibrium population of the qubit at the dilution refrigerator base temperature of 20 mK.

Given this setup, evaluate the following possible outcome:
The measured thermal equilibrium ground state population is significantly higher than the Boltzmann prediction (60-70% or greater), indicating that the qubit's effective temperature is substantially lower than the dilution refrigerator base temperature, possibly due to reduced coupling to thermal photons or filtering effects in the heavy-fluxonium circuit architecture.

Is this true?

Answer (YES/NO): NO